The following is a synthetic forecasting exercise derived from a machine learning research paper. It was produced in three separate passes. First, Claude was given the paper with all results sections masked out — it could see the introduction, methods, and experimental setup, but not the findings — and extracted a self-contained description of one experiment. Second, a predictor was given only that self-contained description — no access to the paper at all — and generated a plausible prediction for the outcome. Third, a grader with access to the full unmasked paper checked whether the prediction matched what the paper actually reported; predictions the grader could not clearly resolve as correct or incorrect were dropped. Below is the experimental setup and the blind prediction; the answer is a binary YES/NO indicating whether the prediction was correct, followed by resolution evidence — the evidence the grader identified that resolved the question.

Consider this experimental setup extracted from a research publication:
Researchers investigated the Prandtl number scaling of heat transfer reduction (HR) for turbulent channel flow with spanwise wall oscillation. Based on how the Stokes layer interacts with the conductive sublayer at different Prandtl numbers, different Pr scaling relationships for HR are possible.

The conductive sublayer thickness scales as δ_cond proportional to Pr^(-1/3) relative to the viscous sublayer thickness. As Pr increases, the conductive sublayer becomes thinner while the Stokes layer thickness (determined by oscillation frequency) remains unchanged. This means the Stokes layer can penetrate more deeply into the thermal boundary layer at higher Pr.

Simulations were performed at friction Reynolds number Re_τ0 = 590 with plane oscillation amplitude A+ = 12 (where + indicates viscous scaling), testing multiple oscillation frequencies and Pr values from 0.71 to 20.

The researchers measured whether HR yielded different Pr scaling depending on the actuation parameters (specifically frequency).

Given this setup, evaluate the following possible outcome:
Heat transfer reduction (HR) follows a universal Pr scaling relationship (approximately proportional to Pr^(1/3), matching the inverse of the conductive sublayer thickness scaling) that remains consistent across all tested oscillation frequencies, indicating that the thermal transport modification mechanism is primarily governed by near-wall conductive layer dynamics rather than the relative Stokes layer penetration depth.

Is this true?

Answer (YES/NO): NO